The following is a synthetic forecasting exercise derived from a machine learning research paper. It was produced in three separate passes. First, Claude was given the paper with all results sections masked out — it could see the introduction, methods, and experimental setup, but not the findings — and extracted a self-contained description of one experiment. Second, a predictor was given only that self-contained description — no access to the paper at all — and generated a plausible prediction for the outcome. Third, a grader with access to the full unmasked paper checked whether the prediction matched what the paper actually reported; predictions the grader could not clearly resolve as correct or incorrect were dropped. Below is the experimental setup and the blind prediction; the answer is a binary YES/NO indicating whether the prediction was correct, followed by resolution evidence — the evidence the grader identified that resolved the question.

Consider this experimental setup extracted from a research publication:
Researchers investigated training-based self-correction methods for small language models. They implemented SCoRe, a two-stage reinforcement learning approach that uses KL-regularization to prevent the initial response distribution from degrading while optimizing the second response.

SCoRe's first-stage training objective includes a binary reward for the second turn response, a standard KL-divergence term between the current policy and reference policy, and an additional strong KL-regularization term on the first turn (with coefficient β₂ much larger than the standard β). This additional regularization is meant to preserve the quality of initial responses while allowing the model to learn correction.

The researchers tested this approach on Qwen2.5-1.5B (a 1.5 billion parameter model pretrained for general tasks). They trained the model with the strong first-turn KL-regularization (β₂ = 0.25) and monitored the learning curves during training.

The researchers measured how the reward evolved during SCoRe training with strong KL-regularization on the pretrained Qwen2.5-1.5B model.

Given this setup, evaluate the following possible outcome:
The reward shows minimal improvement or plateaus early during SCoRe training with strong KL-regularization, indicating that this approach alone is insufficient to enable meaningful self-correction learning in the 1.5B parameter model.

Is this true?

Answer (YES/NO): NO